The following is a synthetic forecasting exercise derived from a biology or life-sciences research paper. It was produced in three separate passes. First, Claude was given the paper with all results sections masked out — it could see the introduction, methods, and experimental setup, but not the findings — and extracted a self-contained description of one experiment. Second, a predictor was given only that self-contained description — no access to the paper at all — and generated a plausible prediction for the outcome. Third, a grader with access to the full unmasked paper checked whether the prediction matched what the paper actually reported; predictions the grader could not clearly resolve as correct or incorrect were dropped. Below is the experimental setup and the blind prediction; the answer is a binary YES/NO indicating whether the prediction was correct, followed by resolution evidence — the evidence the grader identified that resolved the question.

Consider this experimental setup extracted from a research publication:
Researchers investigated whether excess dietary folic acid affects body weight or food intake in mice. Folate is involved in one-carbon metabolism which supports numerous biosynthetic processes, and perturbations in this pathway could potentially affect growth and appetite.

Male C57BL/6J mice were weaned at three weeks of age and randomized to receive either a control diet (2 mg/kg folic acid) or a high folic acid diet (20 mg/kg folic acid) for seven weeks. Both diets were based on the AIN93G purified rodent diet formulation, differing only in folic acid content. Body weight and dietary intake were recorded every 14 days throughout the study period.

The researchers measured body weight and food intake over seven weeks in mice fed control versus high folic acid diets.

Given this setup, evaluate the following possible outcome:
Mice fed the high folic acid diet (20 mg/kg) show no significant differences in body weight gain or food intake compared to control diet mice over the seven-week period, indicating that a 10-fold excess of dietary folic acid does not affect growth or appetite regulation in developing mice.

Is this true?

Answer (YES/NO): YES